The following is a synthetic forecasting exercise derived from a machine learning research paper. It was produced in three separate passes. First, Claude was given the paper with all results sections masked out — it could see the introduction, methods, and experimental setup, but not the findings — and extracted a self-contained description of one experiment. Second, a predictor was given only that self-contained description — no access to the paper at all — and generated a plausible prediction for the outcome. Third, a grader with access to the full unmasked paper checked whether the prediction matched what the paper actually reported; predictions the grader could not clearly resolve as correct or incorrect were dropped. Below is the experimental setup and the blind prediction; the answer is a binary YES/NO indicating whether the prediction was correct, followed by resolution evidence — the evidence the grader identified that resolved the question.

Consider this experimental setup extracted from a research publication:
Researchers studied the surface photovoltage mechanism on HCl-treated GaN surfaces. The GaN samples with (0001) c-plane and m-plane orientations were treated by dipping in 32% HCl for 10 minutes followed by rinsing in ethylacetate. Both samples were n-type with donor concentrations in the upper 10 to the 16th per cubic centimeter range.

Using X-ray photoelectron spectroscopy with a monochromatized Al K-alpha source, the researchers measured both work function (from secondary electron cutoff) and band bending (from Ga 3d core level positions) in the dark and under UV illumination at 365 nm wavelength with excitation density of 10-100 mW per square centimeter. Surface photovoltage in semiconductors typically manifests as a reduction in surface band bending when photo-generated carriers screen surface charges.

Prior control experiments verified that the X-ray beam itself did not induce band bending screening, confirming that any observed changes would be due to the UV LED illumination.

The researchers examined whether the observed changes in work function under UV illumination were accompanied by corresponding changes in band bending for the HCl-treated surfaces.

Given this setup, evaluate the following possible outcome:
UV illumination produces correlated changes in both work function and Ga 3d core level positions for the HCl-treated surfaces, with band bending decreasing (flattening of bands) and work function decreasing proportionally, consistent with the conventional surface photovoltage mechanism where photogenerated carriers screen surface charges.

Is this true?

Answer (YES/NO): NO